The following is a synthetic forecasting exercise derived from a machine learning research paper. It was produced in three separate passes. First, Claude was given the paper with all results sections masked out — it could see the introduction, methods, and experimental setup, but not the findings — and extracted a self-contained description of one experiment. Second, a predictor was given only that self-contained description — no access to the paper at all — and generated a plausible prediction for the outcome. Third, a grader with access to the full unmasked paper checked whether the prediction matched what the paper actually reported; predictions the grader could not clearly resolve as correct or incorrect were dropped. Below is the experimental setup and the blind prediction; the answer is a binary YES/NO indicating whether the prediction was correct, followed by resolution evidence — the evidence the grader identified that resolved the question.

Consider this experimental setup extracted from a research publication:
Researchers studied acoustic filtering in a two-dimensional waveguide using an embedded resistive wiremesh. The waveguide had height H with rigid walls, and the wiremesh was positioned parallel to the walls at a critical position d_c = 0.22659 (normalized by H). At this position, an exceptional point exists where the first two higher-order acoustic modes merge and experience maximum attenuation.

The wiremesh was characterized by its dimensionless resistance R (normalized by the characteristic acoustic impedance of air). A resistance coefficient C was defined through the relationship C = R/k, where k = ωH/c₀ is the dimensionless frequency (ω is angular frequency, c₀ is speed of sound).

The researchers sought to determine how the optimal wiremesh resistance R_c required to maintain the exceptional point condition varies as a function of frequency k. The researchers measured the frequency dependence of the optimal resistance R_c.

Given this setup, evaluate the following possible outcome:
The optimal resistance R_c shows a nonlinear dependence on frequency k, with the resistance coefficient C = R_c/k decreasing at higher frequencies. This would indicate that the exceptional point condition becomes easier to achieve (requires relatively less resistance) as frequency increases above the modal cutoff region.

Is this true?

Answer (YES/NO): NO